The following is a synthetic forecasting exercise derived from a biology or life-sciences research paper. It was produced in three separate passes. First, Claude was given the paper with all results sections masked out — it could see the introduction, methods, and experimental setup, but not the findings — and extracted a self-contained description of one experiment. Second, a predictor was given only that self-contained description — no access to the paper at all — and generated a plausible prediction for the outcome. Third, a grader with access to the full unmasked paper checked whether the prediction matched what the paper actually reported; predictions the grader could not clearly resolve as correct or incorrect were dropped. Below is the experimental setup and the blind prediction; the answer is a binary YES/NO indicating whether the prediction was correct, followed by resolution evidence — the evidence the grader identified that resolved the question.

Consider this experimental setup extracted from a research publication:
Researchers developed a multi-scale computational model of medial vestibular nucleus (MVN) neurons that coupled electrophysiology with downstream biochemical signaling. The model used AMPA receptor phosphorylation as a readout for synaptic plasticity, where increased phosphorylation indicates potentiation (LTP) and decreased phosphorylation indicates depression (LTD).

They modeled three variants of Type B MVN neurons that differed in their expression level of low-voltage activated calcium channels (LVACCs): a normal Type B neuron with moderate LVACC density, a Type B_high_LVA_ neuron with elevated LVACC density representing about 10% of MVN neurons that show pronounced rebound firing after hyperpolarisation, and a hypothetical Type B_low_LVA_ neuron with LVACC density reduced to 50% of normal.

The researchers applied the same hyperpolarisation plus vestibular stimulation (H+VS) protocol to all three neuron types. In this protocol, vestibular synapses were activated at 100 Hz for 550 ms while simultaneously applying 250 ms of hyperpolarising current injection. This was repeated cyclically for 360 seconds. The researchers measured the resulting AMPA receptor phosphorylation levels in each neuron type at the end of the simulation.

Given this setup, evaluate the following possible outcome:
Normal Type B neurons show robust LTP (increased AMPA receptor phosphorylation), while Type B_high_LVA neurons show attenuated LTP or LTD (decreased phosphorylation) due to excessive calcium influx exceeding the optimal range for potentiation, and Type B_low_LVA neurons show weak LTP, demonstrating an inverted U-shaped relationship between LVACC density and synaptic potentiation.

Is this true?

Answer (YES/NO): NO